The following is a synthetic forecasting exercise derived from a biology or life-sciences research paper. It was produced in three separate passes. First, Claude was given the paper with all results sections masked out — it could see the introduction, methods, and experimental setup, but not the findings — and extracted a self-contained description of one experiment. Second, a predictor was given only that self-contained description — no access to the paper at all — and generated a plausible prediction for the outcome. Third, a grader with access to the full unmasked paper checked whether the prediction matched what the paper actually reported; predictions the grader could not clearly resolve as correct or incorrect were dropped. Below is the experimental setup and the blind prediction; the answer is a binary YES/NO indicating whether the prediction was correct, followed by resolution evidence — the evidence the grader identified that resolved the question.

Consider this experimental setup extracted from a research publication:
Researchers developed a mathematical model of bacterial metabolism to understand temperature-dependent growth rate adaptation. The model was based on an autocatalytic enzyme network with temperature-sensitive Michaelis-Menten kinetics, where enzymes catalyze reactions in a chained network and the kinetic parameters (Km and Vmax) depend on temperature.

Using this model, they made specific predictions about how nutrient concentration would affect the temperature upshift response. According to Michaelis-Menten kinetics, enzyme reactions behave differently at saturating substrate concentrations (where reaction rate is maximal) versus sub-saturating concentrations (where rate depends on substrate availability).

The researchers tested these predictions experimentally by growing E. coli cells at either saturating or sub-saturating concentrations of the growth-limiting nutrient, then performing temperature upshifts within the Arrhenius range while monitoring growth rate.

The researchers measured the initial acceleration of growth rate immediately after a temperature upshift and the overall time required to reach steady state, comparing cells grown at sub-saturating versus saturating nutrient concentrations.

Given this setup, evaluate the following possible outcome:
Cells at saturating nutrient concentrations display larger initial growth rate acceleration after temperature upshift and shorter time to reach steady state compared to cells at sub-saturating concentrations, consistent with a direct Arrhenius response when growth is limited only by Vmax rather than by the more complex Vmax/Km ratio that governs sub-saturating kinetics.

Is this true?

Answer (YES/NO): NO